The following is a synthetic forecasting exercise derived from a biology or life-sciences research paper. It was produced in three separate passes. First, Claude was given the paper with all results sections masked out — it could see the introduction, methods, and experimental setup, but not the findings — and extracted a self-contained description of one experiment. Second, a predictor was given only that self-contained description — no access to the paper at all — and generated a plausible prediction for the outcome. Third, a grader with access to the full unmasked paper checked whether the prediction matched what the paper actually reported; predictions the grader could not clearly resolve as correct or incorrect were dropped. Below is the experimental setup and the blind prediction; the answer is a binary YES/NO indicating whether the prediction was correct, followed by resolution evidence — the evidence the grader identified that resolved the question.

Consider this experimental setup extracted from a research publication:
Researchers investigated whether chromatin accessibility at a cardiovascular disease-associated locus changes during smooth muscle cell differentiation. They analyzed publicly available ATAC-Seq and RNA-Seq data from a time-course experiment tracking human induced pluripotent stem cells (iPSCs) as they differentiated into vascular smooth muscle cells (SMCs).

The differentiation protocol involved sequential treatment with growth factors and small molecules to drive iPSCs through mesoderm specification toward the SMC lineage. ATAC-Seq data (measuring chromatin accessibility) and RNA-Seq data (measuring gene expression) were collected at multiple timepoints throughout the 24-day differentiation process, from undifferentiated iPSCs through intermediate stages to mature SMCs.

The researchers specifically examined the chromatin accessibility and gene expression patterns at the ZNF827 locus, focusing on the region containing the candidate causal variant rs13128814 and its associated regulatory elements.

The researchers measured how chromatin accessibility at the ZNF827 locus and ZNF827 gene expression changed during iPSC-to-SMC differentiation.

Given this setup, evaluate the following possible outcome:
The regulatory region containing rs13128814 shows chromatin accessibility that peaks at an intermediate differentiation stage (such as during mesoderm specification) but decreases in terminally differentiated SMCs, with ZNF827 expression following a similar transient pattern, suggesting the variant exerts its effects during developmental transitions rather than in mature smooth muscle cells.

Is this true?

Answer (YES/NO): NO